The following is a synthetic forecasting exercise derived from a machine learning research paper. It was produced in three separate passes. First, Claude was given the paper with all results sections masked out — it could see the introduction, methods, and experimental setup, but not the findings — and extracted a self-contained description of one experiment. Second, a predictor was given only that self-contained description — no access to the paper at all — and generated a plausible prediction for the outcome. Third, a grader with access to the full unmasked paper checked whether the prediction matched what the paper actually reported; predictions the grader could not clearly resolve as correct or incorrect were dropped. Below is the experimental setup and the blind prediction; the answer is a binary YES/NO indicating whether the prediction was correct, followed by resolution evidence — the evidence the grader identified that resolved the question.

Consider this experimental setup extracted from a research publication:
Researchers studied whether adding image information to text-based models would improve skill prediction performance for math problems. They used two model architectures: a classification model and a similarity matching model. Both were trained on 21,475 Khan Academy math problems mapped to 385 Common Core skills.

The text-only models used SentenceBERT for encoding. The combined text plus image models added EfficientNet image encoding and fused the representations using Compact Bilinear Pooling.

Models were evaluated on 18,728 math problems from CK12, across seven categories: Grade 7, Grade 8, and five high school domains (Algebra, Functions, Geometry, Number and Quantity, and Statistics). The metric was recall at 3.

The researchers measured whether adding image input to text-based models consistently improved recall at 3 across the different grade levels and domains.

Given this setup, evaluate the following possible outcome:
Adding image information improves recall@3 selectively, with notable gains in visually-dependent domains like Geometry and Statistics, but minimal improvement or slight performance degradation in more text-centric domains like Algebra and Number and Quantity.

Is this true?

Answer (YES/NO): NO